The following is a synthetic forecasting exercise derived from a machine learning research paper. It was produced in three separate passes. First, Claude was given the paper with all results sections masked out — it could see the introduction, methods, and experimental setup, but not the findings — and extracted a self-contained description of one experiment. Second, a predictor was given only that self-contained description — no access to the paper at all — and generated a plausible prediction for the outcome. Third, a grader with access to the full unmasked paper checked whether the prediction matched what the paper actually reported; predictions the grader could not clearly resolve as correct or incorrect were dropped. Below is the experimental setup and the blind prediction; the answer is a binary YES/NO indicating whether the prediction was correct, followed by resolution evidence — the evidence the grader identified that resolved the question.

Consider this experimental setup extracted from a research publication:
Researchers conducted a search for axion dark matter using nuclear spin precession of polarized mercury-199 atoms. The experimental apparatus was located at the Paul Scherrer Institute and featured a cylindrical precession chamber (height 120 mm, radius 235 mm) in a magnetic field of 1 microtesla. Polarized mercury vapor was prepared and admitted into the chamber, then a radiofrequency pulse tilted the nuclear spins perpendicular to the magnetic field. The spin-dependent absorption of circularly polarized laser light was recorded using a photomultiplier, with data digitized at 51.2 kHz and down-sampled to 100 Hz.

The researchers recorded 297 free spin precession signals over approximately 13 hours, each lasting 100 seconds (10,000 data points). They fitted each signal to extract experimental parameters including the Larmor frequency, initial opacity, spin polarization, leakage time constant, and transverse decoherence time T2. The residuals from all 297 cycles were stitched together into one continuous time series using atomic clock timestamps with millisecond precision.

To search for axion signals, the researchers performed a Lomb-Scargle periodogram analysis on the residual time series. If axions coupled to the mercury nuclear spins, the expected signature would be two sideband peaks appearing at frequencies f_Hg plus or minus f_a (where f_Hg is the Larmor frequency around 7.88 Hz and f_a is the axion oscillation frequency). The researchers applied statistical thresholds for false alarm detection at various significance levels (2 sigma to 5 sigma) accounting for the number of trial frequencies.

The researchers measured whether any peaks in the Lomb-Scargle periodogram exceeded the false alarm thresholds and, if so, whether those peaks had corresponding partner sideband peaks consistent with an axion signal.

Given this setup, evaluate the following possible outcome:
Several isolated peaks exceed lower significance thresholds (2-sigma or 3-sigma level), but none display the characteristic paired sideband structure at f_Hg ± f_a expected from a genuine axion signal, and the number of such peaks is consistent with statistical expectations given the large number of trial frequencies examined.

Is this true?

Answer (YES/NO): NO